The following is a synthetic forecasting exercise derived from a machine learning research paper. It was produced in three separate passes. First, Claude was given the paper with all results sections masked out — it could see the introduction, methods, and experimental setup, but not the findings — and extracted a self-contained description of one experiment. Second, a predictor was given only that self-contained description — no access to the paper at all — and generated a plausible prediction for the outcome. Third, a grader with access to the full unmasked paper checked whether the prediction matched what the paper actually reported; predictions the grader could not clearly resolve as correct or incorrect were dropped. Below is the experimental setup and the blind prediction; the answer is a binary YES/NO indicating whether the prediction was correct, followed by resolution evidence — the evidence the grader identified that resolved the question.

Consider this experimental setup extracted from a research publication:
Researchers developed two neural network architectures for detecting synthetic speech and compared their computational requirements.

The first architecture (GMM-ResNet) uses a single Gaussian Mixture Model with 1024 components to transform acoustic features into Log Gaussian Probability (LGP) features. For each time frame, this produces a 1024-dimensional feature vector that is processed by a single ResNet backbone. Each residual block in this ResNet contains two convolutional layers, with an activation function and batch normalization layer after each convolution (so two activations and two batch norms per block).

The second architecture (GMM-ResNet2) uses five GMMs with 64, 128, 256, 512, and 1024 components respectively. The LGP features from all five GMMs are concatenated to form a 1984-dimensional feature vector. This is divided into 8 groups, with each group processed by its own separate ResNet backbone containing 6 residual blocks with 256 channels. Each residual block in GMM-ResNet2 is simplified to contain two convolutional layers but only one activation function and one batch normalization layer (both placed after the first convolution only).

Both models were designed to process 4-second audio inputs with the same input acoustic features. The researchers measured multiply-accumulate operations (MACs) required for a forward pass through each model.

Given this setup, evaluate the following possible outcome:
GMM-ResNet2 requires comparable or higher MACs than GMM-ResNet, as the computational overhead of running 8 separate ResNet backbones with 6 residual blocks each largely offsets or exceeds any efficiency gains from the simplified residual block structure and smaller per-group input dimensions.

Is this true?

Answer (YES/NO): YES